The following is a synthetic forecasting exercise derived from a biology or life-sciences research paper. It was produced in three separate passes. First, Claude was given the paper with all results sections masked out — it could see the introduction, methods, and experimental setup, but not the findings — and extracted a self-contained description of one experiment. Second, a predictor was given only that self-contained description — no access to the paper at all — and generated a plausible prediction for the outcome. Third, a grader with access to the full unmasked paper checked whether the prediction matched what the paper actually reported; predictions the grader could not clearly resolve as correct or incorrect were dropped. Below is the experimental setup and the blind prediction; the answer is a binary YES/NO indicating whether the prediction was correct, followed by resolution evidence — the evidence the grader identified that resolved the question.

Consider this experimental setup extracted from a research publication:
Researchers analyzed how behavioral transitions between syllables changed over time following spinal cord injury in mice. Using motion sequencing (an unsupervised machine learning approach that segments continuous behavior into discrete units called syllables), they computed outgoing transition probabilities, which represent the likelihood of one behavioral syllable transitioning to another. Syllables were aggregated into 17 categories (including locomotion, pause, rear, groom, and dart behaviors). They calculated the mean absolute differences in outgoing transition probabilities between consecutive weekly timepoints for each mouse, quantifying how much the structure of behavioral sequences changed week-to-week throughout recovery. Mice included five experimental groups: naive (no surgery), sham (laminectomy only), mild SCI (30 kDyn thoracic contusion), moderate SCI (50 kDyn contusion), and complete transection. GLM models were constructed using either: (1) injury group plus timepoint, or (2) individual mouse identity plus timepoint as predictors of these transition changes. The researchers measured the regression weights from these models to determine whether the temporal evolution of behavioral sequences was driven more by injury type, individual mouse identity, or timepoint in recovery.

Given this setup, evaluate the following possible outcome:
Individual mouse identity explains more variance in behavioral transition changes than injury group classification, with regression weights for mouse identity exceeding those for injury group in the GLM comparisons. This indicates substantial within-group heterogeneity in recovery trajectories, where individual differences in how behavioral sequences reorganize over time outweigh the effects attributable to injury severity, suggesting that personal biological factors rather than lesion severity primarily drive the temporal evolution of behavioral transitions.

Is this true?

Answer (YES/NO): NO